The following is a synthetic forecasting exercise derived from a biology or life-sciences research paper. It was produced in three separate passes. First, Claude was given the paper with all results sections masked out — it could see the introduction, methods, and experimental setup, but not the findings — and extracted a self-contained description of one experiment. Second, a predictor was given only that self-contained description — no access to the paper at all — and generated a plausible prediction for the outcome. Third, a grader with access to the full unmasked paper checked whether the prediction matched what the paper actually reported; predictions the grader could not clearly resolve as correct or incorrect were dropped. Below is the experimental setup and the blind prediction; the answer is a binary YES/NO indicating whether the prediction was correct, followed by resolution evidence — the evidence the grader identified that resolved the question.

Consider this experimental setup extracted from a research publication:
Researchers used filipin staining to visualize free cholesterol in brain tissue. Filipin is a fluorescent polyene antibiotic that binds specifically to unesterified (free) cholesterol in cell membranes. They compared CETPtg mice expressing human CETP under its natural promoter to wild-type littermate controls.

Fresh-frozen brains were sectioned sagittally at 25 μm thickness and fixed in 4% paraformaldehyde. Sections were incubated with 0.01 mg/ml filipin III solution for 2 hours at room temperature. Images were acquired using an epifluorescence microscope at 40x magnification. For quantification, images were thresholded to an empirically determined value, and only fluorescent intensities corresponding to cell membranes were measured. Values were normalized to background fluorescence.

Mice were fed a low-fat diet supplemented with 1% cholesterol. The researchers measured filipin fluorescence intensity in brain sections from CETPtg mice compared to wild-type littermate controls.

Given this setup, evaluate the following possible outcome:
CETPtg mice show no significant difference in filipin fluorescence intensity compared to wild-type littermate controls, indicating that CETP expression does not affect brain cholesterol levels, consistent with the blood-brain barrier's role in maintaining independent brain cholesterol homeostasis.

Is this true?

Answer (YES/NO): NO